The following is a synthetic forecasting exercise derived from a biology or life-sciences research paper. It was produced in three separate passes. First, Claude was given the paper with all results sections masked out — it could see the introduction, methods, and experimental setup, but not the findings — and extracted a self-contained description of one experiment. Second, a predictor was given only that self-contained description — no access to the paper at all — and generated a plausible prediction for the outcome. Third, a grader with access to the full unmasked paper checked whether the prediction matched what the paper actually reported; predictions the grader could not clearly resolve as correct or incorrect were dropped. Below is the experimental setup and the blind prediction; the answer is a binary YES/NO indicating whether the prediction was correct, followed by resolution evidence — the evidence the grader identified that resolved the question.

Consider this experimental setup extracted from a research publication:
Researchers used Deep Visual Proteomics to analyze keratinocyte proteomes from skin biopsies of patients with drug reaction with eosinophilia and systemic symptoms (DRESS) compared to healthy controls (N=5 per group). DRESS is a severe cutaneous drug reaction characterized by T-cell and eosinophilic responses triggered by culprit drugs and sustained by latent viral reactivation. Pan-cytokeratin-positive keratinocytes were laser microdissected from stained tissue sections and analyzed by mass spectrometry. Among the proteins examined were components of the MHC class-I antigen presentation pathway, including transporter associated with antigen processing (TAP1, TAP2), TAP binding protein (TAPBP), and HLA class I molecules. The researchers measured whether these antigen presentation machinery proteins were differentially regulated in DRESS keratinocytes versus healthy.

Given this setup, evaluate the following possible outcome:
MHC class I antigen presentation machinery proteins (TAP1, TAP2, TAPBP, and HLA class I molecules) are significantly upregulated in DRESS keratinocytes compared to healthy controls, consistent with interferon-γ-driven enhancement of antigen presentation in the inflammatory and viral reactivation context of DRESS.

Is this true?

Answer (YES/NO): YES